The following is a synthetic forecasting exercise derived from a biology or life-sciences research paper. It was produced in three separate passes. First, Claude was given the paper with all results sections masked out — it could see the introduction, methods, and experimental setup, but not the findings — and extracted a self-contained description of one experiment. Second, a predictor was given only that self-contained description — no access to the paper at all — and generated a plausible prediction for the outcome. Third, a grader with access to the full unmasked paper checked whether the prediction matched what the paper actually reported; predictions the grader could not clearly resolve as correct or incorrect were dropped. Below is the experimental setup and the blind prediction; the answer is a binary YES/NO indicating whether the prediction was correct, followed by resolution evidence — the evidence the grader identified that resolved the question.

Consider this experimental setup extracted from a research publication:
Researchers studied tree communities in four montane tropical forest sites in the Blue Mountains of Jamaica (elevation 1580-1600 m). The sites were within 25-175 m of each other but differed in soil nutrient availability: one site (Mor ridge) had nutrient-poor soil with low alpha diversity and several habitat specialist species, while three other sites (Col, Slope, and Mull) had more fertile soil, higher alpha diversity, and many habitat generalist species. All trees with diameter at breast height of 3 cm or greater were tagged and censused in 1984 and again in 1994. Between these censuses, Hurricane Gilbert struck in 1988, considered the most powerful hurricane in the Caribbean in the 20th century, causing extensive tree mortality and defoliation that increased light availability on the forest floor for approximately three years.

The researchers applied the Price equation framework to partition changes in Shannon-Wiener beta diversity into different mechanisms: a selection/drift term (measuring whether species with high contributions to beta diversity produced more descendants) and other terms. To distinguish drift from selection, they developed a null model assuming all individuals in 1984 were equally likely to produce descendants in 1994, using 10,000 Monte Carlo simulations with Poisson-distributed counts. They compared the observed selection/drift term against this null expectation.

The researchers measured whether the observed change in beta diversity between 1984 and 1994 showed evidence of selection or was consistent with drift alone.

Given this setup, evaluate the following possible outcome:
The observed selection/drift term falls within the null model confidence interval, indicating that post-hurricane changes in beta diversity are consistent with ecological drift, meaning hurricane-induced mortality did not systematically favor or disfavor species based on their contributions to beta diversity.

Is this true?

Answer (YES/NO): YES